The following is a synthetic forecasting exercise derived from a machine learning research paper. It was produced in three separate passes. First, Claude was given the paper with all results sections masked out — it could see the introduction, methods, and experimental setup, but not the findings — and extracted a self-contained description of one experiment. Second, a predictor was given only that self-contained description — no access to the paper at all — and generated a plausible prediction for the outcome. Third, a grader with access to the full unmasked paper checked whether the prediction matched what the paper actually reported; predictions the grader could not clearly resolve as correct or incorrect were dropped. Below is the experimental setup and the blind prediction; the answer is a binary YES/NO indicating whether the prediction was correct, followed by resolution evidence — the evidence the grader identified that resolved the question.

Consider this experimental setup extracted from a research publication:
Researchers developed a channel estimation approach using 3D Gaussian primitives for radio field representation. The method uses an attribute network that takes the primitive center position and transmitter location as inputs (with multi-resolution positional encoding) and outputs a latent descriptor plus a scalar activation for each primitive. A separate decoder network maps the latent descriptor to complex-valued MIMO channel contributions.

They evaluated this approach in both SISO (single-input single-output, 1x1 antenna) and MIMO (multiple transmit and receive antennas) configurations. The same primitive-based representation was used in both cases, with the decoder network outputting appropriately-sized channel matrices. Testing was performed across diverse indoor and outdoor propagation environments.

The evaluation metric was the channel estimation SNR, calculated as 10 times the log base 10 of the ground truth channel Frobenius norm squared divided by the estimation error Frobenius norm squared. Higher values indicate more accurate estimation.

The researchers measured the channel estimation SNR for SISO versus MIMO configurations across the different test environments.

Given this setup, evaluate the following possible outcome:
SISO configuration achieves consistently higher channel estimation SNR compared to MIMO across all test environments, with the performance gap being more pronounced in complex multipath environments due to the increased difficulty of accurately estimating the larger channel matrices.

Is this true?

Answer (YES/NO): YES